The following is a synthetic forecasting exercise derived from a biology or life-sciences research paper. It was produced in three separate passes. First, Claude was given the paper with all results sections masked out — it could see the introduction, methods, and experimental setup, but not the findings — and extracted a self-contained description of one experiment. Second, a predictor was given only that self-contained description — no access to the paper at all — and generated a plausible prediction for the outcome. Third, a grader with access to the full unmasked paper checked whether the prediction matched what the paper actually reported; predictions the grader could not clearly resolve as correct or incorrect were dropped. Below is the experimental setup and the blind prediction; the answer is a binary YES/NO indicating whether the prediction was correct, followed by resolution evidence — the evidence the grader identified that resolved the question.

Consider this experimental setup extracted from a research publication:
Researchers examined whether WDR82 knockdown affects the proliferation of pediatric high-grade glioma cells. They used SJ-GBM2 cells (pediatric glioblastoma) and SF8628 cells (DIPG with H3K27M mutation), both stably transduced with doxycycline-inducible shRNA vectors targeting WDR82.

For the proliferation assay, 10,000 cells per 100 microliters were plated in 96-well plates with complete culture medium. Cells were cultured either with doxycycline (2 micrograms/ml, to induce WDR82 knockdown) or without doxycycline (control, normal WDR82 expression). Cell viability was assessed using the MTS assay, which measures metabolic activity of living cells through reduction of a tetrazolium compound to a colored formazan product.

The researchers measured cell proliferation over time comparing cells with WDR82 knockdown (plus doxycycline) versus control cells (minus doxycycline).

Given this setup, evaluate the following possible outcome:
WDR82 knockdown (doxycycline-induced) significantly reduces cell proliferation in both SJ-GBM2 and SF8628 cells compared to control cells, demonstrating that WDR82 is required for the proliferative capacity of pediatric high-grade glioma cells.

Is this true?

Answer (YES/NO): YES